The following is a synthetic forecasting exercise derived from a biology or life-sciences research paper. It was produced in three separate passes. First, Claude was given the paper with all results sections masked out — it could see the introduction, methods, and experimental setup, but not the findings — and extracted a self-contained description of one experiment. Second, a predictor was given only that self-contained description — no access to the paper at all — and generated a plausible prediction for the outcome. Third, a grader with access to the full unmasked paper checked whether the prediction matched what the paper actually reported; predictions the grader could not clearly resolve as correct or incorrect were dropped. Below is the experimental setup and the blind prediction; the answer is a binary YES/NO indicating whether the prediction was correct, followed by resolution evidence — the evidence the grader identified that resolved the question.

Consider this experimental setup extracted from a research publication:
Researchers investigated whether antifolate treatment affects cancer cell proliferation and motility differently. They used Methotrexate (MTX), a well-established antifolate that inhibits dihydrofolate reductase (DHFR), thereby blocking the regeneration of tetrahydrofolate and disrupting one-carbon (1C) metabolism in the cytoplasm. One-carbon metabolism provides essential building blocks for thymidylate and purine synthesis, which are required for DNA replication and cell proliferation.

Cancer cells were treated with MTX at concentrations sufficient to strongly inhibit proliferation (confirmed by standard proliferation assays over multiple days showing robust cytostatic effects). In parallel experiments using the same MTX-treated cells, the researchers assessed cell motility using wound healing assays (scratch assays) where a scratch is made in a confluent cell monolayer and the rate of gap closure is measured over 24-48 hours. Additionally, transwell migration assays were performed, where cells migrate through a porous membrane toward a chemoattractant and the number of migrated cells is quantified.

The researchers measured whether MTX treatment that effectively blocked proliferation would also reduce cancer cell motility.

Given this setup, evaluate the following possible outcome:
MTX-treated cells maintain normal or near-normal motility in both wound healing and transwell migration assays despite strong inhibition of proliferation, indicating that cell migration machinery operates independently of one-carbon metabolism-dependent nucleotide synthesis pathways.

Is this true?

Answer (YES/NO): YES